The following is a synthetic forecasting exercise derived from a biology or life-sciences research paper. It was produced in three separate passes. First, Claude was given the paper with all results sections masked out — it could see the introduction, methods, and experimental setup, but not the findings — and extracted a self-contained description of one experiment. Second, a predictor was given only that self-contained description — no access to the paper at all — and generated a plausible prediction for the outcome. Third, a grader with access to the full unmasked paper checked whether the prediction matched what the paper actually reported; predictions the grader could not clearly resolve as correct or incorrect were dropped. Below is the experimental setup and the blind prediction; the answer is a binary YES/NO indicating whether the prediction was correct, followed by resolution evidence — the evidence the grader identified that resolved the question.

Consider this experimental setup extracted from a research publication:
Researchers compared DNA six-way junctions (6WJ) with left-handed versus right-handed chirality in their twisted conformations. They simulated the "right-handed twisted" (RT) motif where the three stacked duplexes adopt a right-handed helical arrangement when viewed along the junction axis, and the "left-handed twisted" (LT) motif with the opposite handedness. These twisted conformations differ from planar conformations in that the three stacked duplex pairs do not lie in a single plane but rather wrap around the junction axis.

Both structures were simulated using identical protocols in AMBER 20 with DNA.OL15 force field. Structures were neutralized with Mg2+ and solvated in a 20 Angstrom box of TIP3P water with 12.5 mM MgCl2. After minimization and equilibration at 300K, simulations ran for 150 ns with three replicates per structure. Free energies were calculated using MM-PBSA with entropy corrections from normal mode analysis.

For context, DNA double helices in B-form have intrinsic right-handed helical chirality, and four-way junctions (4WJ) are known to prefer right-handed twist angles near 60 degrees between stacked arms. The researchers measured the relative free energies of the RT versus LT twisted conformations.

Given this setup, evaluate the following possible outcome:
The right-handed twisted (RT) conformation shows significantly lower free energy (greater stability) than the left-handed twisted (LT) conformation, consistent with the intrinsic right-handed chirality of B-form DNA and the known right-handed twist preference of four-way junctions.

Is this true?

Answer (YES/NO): NO